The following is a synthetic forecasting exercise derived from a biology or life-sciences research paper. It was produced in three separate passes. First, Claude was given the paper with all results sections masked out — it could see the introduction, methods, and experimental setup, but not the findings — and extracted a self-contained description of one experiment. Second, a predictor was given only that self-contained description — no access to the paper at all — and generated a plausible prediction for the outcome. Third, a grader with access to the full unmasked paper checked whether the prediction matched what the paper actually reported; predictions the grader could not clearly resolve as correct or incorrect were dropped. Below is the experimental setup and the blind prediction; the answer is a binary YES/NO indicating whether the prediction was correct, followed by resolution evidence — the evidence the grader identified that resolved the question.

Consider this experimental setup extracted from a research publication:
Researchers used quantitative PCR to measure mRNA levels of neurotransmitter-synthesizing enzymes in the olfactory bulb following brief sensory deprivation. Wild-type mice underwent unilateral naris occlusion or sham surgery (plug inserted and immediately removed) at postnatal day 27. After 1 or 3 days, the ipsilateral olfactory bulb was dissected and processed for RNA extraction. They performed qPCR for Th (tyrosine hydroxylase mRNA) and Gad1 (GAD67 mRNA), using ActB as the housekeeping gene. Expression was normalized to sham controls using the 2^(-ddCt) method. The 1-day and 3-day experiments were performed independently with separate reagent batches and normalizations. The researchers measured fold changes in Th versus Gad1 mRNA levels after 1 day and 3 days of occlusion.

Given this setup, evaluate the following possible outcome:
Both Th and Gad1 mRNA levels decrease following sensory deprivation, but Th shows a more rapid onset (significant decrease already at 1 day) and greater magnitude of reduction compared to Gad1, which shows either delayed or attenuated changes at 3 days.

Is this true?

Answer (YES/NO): NO